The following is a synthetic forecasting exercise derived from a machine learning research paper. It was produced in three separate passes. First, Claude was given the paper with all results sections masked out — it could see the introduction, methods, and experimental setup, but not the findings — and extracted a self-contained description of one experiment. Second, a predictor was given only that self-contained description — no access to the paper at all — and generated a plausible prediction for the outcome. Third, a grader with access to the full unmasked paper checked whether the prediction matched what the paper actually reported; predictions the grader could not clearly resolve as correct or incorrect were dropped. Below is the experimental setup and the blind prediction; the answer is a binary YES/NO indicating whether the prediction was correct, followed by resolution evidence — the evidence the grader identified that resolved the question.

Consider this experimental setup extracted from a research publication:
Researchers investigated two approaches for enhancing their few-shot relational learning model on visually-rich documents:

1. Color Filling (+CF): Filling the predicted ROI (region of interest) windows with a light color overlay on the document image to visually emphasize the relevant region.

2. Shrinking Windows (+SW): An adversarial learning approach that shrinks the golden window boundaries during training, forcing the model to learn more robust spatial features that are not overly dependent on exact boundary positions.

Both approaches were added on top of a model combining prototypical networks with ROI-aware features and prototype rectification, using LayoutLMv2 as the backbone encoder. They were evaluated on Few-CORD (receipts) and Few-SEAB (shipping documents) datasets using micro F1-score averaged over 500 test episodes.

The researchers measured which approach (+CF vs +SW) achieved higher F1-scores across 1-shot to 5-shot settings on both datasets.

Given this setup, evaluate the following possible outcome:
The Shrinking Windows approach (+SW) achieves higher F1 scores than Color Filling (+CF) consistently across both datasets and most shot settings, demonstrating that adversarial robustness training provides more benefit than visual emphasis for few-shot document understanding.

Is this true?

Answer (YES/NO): YES